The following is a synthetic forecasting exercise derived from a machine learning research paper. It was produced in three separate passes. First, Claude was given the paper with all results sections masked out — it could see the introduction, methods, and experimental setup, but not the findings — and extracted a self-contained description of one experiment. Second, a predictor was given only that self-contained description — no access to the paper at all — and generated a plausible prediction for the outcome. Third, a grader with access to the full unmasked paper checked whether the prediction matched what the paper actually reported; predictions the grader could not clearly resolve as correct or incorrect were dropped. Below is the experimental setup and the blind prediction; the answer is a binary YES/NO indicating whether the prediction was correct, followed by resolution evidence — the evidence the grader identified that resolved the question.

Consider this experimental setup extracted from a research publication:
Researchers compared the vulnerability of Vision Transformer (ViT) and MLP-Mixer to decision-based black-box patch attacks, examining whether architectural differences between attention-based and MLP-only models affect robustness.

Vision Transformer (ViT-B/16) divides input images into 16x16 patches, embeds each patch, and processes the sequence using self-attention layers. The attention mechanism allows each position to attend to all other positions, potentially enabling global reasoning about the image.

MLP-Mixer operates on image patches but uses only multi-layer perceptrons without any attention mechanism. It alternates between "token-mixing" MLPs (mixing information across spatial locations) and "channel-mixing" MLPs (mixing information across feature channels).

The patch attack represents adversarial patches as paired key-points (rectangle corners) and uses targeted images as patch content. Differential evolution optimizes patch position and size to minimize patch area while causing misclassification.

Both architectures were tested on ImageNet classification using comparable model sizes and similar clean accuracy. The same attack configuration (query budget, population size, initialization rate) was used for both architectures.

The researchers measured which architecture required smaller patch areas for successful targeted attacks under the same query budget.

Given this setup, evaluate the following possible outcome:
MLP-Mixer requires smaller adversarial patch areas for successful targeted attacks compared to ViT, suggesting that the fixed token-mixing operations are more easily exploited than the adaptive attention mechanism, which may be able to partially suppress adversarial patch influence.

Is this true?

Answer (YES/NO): YES